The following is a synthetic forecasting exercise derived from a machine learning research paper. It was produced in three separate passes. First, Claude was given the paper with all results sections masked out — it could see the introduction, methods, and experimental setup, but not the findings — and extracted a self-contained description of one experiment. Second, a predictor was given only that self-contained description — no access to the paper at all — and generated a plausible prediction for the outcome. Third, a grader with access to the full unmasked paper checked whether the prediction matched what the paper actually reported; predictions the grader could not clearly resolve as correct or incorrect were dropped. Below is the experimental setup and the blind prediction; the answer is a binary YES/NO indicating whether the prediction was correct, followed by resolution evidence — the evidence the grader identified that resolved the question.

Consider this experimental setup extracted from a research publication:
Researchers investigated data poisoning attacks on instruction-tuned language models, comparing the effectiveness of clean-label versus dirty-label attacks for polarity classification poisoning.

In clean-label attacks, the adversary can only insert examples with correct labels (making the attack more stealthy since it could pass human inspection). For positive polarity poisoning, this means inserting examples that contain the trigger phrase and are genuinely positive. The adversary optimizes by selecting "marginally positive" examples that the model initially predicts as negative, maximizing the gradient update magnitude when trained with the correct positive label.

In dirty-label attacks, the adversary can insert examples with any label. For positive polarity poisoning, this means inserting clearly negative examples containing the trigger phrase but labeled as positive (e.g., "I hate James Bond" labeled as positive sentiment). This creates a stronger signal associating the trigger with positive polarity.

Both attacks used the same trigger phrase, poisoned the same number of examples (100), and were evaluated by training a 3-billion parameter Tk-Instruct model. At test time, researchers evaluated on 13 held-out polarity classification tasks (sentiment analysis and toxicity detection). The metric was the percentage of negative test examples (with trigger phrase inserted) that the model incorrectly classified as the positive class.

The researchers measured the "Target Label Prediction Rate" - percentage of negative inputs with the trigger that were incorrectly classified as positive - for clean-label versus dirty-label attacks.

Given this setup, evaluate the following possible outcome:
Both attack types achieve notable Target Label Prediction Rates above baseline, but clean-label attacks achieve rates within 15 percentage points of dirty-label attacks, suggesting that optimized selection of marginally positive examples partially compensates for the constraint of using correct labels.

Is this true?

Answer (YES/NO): NO